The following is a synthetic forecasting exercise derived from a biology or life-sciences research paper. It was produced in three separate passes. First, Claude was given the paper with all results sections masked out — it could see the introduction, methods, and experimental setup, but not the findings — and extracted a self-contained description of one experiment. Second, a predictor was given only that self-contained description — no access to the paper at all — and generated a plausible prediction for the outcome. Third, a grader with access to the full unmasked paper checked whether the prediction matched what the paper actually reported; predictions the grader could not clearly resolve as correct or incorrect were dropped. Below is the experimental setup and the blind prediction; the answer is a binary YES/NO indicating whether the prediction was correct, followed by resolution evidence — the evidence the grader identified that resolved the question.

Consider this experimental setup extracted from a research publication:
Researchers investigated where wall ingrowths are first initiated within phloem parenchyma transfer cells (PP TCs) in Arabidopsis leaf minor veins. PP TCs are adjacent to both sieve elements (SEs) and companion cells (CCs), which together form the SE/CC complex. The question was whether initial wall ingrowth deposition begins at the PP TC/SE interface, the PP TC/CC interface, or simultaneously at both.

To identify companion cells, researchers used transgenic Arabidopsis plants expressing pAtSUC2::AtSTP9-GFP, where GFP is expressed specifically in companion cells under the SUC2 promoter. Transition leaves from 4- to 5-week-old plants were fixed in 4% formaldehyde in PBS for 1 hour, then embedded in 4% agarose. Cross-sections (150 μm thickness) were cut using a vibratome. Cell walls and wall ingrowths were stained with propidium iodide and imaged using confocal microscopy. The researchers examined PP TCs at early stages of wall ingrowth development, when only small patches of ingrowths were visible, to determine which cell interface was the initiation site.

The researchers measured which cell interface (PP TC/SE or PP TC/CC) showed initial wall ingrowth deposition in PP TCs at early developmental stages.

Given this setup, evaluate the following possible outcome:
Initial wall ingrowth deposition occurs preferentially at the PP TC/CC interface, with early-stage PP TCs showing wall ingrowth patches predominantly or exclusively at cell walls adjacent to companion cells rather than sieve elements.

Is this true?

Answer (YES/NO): NO